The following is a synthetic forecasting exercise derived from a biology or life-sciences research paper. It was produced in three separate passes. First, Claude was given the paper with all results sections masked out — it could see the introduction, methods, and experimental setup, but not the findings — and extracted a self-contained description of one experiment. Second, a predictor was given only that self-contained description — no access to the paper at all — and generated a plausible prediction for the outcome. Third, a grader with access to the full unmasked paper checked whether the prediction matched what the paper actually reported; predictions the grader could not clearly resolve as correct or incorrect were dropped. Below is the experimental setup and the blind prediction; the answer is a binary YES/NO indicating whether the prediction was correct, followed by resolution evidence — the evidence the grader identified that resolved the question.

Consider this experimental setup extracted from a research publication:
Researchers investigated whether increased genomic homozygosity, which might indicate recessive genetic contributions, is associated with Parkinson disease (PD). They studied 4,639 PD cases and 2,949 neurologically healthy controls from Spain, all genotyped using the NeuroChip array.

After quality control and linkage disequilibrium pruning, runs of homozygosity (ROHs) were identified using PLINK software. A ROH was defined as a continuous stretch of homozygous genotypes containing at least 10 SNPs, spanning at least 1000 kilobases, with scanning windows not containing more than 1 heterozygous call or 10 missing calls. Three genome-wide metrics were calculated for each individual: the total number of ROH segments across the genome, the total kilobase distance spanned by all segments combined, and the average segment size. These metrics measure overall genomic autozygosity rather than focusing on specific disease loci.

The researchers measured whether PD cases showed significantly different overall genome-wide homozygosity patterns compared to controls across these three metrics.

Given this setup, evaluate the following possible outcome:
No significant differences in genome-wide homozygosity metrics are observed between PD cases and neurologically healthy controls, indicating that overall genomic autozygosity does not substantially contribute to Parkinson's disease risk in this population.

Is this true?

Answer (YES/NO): NO